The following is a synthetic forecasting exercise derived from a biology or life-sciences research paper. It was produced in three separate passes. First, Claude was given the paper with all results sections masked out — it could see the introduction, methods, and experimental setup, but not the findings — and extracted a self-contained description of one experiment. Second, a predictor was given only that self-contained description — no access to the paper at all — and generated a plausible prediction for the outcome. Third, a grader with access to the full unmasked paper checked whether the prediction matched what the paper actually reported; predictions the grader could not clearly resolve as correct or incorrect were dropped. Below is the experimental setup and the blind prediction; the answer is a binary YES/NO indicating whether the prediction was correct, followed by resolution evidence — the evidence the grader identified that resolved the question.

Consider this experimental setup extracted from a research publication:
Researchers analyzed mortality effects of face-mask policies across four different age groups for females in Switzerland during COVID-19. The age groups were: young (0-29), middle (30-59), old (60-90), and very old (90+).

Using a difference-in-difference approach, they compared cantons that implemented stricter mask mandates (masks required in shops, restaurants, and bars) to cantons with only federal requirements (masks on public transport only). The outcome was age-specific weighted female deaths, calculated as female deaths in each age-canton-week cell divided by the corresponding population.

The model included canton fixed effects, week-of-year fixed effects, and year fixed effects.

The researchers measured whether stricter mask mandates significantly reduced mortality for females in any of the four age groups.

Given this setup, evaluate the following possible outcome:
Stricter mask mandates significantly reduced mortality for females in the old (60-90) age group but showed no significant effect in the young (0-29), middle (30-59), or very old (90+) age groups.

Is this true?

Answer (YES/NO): NO